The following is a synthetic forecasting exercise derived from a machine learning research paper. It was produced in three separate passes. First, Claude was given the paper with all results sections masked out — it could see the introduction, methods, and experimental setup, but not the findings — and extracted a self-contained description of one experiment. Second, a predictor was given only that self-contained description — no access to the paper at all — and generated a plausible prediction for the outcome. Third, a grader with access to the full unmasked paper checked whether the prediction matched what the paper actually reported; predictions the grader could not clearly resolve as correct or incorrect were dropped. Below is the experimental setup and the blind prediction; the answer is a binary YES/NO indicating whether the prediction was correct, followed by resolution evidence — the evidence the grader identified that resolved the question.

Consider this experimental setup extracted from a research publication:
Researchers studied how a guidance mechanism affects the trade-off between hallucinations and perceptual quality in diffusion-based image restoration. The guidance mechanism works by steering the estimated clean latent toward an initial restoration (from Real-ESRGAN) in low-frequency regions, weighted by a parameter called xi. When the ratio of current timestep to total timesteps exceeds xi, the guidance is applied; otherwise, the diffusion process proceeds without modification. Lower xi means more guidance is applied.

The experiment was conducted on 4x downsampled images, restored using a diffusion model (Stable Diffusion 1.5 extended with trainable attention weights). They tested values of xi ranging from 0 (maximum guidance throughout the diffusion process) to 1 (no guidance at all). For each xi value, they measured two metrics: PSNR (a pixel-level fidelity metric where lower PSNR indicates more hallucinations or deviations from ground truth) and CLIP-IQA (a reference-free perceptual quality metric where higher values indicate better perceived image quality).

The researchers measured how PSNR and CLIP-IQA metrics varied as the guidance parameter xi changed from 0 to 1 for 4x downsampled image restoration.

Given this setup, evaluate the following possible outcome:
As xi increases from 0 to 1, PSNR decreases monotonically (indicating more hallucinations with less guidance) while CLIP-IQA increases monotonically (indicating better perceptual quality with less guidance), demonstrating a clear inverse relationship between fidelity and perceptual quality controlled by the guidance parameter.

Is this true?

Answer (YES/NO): NO